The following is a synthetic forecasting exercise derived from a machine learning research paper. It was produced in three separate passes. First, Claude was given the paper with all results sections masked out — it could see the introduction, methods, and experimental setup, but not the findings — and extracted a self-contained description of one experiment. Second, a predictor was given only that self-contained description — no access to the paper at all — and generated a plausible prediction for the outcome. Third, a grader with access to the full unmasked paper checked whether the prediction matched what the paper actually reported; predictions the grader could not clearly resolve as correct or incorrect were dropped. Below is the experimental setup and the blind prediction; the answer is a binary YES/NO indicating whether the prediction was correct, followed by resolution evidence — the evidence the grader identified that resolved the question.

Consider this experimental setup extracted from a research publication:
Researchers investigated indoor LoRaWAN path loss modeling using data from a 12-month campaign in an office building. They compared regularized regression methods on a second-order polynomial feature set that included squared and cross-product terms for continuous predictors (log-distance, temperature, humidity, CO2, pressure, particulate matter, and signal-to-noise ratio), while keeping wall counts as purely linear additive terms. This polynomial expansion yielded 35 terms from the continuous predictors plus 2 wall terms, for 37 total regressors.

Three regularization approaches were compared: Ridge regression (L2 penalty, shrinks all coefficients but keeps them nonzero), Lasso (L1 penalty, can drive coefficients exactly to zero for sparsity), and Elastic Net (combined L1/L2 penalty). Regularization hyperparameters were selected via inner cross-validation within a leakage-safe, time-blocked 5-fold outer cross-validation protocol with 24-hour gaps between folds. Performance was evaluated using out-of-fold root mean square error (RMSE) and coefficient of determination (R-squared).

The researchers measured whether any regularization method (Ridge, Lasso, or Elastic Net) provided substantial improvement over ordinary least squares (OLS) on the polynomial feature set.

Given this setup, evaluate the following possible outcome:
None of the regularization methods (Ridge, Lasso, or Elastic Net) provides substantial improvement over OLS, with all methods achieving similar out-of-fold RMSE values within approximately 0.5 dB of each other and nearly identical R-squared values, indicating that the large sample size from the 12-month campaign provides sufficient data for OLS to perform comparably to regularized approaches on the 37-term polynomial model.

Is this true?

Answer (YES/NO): YES